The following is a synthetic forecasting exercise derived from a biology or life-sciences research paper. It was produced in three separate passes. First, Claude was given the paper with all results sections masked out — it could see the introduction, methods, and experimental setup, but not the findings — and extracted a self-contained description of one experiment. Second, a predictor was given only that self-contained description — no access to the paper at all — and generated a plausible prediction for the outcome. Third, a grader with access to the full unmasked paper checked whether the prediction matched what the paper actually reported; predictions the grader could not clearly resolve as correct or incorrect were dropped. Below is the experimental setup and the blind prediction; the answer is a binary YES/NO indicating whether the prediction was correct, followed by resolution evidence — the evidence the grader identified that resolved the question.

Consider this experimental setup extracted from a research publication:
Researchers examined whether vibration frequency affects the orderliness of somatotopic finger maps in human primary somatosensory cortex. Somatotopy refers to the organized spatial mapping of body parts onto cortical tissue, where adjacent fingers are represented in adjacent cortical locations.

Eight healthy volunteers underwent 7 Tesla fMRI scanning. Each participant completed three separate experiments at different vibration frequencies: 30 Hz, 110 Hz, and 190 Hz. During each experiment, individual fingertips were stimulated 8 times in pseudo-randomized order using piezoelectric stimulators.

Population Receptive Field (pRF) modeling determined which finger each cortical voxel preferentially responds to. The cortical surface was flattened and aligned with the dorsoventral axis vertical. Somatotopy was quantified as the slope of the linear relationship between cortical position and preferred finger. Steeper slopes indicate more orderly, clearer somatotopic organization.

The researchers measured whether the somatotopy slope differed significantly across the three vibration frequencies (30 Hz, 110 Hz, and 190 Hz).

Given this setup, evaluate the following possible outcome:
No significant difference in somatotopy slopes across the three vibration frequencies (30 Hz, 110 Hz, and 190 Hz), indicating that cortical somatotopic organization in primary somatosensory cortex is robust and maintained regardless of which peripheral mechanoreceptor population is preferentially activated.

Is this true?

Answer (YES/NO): YES